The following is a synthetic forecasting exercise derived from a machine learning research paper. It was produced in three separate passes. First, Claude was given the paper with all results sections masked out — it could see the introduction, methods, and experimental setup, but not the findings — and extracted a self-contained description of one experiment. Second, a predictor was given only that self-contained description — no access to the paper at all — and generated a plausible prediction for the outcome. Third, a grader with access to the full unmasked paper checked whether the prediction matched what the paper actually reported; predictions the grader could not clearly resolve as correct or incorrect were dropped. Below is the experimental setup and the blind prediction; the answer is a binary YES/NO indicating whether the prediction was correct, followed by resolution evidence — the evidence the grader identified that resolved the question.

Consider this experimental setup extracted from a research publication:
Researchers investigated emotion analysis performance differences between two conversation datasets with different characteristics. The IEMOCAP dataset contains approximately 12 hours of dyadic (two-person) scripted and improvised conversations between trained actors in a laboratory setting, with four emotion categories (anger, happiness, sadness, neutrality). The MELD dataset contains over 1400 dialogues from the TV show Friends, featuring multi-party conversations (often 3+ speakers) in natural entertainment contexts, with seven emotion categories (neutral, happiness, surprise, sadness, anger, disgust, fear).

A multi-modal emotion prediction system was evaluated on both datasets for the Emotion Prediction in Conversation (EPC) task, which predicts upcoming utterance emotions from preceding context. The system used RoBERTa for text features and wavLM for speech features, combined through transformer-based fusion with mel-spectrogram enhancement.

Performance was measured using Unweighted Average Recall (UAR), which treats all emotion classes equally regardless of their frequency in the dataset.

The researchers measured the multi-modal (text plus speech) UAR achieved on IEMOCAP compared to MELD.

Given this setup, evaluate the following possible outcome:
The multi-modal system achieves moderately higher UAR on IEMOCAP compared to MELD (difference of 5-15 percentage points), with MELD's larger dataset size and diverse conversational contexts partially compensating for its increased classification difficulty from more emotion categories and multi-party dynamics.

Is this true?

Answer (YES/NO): NO